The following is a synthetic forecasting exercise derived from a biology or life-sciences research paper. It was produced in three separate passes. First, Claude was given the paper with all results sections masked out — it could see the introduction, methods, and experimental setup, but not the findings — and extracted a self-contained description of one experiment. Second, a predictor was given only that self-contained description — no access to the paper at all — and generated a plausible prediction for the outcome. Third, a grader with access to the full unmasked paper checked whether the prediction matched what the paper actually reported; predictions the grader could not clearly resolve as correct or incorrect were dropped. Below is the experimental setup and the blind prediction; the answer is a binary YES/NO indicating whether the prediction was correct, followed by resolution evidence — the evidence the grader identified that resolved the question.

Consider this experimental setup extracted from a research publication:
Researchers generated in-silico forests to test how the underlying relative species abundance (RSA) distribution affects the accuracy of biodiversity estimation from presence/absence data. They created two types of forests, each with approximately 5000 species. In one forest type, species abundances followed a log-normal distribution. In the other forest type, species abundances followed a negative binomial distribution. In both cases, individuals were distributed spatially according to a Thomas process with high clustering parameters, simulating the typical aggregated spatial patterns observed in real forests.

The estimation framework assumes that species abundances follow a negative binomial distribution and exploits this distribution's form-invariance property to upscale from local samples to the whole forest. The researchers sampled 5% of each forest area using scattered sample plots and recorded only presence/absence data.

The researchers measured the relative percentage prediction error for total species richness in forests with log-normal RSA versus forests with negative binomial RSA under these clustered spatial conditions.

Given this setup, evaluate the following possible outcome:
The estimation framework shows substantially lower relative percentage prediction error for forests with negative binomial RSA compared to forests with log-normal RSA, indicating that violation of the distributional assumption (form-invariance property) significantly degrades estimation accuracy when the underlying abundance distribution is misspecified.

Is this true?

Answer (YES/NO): YES